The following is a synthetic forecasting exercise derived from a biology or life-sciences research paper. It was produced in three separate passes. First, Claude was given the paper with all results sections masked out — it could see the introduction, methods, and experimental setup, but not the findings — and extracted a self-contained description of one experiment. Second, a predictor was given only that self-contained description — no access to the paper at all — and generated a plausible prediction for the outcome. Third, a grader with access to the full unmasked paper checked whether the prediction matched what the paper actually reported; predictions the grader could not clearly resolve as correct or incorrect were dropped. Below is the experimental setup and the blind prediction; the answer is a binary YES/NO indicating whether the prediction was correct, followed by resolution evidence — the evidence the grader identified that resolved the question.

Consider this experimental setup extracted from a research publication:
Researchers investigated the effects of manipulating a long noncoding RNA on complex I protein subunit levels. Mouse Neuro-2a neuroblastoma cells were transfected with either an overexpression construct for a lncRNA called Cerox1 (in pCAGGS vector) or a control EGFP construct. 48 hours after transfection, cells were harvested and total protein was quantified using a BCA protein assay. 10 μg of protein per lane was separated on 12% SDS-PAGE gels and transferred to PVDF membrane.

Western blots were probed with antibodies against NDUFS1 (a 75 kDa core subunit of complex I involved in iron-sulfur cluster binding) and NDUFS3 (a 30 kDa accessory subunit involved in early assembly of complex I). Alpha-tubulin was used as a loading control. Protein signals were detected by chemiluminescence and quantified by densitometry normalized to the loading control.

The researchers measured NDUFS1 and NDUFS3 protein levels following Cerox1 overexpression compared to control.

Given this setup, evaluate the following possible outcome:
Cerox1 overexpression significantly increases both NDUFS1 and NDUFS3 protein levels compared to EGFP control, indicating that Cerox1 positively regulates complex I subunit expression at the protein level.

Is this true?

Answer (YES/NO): YES